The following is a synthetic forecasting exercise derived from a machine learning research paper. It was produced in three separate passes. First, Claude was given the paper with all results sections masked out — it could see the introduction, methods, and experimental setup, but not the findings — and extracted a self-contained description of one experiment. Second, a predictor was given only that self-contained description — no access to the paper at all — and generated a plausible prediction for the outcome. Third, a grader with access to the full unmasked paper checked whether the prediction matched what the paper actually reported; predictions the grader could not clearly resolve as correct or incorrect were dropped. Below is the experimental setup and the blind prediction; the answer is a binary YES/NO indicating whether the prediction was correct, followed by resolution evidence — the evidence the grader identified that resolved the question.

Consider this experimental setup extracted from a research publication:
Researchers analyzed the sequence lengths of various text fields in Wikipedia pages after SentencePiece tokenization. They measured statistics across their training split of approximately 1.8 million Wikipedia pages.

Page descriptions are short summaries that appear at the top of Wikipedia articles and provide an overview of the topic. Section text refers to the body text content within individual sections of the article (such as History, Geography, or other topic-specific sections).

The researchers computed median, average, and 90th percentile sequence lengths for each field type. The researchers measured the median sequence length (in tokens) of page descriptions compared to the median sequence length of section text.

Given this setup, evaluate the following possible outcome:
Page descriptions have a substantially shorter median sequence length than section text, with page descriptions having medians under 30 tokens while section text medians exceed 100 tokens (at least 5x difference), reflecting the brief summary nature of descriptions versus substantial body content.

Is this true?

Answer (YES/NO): NO